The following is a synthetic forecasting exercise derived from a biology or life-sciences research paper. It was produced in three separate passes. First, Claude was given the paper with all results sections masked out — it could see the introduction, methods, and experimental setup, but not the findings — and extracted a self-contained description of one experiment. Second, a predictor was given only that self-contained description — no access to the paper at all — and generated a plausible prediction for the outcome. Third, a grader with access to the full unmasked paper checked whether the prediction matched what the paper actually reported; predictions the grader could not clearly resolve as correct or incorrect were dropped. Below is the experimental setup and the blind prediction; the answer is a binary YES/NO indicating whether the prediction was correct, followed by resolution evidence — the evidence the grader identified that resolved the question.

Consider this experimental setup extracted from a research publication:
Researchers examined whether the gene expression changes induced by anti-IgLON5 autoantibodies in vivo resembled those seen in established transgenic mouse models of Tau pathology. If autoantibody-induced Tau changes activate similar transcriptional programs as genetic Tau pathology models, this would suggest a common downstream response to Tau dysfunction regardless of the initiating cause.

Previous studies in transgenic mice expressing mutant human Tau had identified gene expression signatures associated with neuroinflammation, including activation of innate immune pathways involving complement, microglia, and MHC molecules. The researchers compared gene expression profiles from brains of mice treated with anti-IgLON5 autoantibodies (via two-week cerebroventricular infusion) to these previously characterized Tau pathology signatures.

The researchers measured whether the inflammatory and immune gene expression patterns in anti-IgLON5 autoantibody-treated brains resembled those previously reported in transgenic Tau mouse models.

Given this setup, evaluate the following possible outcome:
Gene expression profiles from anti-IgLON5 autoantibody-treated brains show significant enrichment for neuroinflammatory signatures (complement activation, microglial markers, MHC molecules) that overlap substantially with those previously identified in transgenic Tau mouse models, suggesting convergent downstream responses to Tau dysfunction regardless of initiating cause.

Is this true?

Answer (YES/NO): YES